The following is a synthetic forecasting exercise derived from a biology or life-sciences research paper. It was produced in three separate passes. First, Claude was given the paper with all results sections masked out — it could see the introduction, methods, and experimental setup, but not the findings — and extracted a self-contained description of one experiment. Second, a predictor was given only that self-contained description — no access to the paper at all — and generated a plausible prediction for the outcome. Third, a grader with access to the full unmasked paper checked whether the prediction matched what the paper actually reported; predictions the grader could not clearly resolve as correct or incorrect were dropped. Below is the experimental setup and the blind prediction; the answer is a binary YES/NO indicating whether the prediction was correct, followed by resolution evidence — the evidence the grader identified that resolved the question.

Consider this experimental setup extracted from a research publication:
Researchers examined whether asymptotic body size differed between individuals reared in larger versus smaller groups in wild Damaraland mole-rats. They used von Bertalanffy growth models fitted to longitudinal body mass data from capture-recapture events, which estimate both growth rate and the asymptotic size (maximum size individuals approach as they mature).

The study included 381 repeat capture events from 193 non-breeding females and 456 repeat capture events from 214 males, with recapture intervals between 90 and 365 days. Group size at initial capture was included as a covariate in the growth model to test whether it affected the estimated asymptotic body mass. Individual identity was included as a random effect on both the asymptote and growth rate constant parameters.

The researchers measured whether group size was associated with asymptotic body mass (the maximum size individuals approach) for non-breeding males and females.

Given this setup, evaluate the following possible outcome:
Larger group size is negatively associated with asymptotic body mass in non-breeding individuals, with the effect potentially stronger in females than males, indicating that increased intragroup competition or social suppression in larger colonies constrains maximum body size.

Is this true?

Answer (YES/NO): YES